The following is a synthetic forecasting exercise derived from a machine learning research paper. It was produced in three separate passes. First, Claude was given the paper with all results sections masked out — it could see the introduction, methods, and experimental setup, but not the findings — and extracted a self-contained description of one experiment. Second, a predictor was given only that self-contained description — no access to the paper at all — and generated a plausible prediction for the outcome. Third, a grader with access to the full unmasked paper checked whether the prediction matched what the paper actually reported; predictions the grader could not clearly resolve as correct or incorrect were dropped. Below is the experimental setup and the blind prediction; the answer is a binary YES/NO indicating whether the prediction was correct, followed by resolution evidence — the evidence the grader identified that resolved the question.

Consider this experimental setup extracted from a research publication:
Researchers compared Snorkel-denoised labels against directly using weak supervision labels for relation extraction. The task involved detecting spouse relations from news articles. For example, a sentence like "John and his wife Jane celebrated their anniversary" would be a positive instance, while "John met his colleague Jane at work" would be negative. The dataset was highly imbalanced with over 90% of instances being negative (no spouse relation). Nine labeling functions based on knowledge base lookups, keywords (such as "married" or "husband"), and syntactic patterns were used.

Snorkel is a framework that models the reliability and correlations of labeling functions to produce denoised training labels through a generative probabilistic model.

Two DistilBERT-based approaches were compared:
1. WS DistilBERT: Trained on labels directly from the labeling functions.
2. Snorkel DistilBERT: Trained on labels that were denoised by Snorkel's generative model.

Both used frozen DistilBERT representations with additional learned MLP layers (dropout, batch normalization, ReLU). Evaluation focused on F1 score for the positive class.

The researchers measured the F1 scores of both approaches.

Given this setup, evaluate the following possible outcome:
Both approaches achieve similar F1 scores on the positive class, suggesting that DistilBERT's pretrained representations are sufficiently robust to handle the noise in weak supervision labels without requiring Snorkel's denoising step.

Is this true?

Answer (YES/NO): NO